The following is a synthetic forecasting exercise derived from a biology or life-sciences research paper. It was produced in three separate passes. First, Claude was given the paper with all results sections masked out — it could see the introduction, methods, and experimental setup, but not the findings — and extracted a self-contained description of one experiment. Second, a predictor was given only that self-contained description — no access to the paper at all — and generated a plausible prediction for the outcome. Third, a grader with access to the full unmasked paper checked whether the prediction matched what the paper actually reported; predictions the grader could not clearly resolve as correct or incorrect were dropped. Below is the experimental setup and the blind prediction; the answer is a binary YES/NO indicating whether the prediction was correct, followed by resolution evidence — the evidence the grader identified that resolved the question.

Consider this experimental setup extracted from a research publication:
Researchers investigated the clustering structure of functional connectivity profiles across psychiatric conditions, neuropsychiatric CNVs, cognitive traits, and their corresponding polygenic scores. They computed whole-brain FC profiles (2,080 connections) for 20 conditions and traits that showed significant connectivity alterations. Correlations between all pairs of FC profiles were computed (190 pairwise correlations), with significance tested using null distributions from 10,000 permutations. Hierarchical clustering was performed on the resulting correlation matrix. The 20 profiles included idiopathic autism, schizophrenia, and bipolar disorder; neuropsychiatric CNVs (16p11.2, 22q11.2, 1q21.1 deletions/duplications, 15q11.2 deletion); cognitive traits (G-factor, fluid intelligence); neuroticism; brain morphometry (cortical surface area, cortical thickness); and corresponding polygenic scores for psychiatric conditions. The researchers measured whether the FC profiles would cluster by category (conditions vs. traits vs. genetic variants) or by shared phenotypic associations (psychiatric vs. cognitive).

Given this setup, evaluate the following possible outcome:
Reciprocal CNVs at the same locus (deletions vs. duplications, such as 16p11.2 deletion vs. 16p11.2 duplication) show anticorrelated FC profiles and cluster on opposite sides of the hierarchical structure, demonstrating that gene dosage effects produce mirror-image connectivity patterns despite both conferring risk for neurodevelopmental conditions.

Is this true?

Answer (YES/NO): NO